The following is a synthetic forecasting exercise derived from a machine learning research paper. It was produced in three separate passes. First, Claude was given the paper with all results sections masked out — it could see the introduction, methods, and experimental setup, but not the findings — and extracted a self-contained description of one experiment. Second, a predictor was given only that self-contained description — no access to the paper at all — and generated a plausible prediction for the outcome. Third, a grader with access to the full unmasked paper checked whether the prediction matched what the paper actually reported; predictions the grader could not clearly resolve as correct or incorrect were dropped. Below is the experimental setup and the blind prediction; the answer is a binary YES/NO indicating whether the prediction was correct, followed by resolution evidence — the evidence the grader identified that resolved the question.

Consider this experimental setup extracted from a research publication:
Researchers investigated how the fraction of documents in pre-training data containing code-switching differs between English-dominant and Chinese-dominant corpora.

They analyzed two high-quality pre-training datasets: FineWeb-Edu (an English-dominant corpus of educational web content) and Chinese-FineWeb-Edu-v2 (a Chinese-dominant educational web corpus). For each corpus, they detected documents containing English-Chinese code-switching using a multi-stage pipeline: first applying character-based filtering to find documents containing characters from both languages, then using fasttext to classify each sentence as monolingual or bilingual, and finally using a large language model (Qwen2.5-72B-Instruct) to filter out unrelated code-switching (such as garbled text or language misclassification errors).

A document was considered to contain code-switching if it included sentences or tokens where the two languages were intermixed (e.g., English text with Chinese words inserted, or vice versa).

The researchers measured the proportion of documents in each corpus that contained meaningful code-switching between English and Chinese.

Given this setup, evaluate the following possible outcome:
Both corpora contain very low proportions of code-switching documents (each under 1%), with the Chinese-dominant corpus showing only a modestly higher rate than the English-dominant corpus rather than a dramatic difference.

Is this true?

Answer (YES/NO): NO